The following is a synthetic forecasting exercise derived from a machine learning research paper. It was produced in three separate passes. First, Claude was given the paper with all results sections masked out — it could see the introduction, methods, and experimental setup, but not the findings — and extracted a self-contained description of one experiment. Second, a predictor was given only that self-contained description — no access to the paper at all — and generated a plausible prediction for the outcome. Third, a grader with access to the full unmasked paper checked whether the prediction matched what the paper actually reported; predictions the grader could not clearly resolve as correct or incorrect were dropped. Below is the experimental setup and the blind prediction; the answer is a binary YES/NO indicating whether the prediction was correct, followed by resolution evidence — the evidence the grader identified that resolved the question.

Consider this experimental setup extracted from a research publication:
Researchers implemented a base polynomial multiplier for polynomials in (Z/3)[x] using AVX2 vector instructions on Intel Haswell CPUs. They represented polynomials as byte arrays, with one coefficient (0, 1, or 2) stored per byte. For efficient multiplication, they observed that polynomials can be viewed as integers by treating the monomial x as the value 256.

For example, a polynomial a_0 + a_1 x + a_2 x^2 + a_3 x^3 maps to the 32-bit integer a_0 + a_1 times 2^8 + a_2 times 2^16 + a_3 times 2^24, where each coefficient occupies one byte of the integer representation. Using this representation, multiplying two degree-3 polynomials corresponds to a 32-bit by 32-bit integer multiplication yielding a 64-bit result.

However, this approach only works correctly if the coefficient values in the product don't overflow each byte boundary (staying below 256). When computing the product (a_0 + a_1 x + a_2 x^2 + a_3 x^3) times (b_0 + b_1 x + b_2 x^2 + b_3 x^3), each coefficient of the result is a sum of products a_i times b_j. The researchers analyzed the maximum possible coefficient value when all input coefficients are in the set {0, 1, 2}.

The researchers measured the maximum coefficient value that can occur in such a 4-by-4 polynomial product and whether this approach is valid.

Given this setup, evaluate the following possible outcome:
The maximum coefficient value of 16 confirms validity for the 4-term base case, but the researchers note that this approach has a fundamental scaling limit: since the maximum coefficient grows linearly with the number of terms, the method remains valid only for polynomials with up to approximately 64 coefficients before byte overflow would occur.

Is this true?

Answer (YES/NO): NO